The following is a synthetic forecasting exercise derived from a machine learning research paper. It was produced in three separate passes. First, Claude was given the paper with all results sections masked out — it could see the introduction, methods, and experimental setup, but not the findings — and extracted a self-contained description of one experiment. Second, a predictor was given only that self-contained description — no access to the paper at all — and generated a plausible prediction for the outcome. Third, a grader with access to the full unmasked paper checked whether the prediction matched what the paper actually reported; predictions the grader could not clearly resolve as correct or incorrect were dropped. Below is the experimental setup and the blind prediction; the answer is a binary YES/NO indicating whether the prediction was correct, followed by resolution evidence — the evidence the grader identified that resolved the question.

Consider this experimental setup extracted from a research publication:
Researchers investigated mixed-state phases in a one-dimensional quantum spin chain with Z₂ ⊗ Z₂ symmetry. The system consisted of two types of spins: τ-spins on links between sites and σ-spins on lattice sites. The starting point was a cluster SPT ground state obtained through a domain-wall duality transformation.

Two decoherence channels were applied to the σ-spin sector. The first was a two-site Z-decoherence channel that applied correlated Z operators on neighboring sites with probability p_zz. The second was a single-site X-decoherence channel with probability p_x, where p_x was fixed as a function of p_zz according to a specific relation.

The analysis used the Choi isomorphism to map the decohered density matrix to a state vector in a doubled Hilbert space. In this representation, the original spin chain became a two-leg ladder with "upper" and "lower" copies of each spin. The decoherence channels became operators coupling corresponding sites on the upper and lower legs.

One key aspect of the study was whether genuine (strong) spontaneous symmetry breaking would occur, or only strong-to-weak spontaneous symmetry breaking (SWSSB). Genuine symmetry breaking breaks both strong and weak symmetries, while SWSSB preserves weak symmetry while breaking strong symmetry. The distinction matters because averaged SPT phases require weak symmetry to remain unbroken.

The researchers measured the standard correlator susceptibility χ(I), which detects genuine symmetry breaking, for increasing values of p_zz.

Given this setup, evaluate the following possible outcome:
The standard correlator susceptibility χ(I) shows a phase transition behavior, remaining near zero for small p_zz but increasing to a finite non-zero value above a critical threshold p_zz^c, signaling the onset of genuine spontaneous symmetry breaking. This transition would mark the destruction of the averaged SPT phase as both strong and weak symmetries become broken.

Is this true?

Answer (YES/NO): NO